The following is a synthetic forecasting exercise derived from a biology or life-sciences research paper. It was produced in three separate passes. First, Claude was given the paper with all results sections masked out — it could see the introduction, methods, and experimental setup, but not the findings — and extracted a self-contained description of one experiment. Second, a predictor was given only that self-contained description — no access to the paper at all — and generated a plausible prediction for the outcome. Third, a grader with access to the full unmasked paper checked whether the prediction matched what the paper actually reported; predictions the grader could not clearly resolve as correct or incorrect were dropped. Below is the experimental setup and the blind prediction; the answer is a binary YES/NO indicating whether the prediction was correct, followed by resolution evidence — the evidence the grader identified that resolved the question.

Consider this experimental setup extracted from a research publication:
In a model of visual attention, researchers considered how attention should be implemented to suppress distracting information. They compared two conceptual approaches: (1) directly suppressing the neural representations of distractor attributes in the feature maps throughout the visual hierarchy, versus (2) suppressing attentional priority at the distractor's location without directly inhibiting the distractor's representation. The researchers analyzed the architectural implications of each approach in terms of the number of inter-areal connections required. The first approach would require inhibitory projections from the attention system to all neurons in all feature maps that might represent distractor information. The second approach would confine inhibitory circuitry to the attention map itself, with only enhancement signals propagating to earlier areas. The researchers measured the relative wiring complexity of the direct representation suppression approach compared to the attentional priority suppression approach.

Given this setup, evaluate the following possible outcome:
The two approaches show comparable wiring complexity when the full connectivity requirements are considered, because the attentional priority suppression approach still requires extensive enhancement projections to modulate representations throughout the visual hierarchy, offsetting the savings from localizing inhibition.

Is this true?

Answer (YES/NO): NO